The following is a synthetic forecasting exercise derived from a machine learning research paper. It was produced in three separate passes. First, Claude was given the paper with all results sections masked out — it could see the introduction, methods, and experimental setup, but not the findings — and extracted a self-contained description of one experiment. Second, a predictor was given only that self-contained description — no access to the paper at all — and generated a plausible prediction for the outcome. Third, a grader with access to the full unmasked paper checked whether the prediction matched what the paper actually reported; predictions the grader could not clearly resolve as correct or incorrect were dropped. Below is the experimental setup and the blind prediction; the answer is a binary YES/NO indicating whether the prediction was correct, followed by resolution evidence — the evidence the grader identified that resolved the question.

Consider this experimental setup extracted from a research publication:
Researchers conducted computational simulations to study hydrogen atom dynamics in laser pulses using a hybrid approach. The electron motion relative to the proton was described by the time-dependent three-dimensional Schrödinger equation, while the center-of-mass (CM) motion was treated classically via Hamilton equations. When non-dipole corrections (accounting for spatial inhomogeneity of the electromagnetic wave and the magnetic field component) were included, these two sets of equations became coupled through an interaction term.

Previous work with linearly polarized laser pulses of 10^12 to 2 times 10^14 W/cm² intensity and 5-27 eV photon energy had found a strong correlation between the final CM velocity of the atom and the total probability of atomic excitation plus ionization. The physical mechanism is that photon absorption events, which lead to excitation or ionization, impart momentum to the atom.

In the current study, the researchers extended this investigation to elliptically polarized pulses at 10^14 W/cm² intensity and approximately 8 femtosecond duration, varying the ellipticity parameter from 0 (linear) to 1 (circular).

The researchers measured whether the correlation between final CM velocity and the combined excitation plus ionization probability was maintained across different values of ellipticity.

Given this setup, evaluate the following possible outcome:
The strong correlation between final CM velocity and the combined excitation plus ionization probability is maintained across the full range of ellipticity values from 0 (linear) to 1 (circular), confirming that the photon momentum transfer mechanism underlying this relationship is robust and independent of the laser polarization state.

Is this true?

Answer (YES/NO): YES